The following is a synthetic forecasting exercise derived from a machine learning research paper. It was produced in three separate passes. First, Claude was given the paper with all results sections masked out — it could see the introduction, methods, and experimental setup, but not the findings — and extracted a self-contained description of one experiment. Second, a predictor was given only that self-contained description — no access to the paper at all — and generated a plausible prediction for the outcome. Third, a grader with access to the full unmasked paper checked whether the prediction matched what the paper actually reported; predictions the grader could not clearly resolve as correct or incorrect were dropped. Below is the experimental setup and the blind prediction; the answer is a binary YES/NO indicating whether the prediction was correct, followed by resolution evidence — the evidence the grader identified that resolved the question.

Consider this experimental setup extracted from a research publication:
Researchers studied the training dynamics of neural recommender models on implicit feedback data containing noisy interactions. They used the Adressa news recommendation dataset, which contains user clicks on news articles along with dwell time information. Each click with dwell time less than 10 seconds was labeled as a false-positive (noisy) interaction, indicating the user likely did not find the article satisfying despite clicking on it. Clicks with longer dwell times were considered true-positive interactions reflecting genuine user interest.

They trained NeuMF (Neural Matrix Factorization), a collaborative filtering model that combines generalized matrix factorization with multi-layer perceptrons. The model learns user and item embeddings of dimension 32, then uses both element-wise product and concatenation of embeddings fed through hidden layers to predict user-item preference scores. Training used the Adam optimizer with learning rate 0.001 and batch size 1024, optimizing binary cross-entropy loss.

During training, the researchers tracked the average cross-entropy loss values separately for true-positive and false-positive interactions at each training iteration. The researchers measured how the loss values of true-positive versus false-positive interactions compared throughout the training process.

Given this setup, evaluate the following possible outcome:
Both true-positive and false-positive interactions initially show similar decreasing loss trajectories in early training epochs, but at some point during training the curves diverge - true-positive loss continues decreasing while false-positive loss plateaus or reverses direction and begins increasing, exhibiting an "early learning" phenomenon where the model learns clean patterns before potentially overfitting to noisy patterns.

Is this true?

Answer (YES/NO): NO